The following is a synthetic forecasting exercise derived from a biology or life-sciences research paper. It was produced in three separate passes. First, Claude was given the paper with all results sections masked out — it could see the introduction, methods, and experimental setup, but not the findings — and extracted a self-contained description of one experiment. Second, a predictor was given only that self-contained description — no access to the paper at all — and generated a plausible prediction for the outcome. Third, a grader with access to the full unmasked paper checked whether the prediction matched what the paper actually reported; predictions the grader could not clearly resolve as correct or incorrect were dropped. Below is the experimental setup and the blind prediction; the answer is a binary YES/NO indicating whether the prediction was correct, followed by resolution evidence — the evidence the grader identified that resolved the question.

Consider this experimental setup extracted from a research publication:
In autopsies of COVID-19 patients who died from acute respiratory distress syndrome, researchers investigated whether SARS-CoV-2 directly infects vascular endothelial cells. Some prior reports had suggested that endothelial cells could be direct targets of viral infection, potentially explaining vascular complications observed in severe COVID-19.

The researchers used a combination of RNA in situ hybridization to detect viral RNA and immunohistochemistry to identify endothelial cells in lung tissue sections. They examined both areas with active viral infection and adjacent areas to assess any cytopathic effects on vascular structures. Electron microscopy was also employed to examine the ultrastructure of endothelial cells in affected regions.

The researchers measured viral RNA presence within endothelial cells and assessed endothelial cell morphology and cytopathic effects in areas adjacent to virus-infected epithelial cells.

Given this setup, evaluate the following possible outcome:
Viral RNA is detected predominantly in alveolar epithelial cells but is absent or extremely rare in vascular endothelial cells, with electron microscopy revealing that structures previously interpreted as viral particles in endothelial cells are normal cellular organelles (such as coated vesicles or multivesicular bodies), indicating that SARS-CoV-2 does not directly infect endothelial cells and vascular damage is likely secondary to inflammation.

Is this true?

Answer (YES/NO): NO